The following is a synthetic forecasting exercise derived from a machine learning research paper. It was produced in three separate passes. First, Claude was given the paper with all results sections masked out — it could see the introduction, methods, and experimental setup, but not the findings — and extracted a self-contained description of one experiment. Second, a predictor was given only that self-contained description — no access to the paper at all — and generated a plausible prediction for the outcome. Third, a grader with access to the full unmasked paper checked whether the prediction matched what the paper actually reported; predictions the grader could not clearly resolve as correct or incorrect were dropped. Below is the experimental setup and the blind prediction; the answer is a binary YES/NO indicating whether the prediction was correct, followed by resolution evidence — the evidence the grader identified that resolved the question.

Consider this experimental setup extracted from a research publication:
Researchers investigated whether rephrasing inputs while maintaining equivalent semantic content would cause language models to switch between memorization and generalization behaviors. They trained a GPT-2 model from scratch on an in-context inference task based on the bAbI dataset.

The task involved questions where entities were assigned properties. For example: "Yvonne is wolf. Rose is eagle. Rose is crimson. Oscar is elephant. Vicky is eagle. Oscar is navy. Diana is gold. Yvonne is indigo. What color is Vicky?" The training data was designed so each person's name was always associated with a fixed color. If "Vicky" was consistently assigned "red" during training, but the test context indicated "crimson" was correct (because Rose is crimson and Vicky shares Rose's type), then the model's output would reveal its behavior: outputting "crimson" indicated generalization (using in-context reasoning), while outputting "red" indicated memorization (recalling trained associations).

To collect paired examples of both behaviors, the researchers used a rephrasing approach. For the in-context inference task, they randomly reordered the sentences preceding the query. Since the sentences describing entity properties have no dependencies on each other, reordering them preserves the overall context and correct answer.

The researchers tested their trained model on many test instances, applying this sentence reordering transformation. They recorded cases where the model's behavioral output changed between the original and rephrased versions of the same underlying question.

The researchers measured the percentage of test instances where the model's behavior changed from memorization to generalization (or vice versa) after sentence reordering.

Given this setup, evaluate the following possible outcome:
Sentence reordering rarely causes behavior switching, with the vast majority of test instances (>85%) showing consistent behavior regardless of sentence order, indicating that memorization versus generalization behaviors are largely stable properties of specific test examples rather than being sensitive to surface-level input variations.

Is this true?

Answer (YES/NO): YES